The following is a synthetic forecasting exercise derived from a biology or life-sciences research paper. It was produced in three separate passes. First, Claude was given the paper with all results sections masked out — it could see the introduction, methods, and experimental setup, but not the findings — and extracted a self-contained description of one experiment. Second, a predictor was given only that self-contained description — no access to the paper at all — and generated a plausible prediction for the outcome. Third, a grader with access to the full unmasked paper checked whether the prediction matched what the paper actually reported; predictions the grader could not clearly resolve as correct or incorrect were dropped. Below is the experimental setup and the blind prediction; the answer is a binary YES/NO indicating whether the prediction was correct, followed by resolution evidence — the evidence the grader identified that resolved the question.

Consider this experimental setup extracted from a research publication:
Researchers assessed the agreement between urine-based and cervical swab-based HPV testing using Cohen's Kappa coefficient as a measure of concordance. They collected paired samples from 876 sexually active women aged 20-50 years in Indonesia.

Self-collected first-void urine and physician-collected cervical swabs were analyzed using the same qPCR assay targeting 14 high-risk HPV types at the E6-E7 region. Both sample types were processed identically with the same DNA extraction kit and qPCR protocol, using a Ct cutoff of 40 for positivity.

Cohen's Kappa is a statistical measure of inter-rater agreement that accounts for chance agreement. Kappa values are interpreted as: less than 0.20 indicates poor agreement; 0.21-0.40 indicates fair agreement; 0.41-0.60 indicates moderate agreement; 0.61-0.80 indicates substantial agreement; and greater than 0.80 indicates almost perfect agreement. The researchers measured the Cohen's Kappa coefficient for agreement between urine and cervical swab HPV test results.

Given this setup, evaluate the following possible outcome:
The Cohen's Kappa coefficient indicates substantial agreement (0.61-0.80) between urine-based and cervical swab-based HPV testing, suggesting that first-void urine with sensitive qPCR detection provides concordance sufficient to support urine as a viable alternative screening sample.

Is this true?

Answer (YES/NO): NO